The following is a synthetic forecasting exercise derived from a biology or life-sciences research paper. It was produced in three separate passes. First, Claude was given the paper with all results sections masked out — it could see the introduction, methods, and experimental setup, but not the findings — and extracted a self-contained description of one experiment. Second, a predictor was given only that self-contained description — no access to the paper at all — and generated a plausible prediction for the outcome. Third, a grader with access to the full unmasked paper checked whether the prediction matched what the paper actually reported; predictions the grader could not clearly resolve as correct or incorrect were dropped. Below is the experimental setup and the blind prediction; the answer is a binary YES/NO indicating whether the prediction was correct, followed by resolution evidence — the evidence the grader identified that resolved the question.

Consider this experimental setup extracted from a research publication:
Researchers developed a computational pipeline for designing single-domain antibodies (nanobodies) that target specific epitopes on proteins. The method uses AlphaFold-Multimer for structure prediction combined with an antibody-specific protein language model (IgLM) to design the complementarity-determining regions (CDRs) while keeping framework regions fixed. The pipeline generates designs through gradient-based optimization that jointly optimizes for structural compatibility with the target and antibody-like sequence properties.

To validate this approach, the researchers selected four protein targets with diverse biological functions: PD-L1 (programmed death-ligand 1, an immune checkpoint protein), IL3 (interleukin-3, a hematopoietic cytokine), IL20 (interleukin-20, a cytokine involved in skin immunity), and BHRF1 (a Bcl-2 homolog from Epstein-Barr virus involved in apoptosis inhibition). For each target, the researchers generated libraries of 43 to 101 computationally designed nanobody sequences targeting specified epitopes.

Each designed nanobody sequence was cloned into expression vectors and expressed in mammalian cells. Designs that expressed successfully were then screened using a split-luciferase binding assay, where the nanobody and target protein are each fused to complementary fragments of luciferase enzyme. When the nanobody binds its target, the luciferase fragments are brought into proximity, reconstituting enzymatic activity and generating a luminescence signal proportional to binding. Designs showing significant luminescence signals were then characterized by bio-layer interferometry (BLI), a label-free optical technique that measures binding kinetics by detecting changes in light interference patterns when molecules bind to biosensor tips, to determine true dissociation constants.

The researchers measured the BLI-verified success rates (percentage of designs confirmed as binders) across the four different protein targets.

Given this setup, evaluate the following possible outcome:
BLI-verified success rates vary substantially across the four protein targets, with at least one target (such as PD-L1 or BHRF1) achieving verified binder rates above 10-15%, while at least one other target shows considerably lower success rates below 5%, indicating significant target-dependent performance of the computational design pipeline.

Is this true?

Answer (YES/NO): YES